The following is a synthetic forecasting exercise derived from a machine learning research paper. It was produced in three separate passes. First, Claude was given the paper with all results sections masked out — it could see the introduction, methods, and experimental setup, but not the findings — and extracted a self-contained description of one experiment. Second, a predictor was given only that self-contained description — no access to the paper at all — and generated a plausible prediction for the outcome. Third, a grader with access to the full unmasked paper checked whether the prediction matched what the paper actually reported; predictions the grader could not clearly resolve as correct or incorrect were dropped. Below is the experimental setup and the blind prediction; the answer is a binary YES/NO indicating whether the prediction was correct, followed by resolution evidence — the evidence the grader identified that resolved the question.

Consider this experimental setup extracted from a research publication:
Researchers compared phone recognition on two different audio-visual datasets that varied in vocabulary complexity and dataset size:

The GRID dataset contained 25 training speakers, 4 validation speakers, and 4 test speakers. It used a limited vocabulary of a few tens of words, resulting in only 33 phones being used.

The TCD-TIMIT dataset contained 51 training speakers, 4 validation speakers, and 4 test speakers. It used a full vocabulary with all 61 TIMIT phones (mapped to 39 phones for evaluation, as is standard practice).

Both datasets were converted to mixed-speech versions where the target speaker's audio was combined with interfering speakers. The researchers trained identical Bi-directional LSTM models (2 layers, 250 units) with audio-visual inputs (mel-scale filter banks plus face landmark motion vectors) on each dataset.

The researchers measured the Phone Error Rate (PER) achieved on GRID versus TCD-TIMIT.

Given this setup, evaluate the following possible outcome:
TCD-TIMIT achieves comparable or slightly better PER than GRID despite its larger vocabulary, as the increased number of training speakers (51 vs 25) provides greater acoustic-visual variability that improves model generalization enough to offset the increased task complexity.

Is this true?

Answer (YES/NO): NO